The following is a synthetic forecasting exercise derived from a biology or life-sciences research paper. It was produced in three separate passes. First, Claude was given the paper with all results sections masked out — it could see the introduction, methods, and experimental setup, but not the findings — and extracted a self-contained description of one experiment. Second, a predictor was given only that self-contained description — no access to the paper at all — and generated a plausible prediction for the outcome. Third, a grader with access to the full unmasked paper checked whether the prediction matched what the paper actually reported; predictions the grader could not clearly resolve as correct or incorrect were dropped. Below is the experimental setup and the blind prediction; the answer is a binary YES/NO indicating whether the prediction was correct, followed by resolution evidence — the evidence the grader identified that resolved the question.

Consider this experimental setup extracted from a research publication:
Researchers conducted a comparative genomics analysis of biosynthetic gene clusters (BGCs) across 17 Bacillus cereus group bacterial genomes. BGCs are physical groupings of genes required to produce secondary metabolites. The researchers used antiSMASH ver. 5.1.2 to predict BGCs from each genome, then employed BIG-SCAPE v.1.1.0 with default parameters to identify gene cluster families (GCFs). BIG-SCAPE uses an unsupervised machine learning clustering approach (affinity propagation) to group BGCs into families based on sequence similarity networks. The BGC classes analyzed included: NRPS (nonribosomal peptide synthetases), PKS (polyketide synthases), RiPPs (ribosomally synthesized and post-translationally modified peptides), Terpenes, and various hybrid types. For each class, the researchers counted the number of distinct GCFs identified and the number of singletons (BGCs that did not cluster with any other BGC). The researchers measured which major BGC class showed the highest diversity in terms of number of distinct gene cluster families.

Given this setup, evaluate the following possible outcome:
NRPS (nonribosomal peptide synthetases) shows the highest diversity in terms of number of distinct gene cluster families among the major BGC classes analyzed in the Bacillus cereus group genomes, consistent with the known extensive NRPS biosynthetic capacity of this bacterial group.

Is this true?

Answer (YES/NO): NO